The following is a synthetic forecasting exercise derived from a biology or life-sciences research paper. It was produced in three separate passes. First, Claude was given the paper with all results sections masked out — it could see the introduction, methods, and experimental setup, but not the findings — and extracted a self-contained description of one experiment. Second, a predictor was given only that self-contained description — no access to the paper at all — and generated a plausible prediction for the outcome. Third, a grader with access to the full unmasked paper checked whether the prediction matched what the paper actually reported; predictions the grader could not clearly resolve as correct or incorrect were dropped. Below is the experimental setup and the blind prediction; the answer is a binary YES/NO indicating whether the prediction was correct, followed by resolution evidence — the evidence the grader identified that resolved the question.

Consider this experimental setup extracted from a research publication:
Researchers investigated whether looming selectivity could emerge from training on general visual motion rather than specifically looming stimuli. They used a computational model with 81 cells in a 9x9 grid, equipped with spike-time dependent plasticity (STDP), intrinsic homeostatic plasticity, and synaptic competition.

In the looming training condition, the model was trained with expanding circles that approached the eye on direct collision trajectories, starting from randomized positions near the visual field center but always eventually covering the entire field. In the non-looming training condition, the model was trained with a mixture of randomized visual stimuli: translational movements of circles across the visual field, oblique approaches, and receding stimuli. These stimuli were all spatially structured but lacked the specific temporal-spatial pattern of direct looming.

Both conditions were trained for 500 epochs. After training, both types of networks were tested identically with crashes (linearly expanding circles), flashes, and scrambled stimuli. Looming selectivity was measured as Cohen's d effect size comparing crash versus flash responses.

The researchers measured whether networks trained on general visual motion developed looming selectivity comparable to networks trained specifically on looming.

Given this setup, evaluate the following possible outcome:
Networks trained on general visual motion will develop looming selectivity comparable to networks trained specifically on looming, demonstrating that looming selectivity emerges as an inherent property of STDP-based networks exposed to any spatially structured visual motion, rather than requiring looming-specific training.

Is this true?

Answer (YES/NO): NO